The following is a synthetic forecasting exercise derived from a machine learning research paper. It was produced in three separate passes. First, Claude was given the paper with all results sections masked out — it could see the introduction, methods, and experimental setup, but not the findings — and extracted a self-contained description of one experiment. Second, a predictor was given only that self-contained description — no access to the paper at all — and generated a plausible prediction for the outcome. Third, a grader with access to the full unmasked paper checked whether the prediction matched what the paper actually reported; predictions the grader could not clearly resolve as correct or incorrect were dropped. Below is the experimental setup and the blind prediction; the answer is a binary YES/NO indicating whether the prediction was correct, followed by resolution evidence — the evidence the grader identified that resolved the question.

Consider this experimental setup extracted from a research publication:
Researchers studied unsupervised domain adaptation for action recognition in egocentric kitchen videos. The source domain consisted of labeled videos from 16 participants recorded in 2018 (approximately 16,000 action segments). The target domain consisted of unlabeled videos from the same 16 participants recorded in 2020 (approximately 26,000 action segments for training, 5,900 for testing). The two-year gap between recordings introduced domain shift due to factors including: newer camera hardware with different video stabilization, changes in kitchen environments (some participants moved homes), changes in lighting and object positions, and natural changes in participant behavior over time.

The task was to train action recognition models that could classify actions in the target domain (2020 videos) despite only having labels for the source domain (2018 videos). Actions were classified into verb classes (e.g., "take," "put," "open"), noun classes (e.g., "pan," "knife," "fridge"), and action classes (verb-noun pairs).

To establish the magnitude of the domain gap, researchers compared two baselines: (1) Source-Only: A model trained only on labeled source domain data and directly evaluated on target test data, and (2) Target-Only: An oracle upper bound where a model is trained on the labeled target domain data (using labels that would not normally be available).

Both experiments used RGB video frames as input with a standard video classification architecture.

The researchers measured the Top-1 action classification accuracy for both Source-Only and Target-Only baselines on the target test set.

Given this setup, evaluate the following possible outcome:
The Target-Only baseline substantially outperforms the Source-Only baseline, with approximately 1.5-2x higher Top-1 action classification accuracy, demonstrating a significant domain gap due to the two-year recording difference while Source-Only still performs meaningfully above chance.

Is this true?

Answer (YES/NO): YES